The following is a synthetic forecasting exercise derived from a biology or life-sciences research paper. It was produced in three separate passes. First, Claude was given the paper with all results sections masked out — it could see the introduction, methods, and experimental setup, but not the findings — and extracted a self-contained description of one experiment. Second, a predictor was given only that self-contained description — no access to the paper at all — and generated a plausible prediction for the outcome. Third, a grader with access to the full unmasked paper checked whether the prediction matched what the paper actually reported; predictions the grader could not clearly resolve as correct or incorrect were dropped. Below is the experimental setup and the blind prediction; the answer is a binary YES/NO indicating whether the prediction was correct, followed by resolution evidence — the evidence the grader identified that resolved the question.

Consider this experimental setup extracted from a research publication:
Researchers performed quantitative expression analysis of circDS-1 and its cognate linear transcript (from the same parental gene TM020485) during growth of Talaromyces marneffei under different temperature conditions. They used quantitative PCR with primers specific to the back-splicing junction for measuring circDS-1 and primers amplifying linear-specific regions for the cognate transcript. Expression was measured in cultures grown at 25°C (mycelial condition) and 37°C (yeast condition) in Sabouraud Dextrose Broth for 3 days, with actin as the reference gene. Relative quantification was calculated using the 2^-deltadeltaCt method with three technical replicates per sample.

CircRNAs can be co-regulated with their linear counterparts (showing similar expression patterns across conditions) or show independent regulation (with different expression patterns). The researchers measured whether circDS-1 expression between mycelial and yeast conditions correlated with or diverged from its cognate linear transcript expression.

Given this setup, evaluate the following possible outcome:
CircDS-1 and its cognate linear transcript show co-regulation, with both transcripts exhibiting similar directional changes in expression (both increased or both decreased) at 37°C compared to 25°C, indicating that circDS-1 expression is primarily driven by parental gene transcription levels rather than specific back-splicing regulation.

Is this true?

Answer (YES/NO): NO